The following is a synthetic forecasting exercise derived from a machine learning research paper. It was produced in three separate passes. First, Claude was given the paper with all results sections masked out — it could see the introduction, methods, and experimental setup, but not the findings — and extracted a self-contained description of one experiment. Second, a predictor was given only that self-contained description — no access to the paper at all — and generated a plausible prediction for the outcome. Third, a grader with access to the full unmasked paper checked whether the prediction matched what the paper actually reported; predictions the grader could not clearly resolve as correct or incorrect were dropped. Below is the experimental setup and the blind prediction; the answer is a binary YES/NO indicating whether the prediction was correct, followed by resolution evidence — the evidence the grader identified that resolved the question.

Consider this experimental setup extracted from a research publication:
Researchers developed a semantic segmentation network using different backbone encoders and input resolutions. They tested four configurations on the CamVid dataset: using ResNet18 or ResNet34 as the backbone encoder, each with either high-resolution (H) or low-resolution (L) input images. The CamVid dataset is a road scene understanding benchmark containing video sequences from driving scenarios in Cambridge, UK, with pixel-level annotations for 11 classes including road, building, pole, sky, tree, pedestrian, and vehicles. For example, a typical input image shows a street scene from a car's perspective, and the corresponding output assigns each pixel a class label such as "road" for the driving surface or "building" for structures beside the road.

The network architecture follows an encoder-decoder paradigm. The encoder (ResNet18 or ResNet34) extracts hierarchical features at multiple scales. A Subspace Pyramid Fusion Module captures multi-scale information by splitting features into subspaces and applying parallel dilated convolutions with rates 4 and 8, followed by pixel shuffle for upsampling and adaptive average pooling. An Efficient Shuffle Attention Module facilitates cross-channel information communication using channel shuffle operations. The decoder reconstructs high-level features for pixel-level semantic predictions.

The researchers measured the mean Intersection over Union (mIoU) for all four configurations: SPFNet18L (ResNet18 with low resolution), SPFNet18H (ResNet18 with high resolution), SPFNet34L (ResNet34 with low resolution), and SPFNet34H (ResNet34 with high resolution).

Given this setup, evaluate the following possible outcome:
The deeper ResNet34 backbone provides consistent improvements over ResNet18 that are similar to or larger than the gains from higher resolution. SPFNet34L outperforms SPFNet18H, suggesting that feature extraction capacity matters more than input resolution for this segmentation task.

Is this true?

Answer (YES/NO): NO